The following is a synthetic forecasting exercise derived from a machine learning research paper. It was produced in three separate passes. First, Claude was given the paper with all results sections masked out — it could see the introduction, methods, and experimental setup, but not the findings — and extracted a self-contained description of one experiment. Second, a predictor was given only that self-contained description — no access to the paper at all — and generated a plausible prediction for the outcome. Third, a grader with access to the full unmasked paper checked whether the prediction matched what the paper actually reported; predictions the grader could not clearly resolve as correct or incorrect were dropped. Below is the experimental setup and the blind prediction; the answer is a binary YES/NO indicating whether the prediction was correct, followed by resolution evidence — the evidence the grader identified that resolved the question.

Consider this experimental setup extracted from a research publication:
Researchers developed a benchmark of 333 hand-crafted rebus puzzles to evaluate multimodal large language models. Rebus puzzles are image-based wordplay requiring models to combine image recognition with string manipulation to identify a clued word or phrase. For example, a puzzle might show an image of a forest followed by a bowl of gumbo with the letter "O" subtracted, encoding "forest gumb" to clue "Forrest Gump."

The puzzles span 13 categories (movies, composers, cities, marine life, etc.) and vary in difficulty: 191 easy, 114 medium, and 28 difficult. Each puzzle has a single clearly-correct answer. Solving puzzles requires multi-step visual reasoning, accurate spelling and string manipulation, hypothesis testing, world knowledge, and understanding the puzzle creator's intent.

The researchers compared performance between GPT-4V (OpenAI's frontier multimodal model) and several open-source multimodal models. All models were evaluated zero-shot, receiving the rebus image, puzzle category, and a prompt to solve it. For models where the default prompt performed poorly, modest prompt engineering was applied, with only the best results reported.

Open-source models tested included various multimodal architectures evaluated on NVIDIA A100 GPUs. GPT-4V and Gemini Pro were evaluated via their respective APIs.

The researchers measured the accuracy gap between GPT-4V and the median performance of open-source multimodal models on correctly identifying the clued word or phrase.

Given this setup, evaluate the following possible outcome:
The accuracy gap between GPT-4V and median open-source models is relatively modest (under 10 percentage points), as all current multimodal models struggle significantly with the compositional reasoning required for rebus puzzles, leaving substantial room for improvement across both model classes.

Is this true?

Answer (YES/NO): NO